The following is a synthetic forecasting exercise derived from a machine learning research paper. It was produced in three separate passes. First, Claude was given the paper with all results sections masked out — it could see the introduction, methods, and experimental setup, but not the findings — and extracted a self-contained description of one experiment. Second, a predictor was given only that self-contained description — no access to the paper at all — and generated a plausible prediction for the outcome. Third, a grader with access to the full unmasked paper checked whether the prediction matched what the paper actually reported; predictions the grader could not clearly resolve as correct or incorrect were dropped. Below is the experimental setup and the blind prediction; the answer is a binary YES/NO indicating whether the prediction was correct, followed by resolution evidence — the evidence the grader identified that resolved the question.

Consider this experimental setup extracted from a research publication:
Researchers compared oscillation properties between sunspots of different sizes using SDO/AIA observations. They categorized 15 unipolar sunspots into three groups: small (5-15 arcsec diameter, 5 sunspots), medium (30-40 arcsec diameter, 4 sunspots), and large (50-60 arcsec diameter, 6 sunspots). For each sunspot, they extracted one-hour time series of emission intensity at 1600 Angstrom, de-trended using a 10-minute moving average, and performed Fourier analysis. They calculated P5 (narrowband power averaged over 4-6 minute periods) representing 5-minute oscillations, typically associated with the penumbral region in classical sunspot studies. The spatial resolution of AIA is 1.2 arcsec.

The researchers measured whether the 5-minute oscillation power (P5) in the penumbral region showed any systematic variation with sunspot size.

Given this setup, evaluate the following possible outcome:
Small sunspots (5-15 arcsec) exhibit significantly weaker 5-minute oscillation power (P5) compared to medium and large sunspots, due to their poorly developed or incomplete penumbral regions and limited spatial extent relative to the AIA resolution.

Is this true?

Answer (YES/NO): NO